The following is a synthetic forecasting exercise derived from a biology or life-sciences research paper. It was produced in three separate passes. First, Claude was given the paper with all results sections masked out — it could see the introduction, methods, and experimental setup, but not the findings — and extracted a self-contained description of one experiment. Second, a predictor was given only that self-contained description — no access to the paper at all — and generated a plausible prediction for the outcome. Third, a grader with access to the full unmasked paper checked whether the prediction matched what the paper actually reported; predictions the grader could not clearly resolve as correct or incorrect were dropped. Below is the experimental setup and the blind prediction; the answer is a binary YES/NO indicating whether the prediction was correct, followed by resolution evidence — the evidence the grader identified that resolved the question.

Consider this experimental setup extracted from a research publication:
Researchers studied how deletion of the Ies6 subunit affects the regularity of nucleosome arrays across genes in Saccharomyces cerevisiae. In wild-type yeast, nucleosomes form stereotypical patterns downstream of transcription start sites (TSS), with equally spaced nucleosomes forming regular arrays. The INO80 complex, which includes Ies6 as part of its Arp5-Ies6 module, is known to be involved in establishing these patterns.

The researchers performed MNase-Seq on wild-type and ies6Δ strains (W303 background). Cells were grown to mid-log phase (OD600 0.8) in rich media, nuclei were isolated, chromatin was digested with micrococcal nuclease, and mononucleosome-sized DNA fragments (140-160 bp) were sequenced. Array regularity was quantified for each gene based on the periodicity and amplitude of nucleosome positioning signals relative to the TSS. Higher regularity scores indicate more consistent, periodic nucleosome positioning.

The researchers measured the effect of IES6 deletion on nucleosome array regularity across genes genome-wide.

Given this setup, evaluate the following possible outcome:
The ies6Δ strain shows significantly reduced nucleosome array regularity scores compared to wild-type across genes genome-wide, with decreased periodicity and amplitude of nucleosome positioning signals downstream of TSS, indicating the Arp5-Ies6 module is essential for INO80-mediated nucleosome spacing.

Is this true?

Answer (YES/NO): YES